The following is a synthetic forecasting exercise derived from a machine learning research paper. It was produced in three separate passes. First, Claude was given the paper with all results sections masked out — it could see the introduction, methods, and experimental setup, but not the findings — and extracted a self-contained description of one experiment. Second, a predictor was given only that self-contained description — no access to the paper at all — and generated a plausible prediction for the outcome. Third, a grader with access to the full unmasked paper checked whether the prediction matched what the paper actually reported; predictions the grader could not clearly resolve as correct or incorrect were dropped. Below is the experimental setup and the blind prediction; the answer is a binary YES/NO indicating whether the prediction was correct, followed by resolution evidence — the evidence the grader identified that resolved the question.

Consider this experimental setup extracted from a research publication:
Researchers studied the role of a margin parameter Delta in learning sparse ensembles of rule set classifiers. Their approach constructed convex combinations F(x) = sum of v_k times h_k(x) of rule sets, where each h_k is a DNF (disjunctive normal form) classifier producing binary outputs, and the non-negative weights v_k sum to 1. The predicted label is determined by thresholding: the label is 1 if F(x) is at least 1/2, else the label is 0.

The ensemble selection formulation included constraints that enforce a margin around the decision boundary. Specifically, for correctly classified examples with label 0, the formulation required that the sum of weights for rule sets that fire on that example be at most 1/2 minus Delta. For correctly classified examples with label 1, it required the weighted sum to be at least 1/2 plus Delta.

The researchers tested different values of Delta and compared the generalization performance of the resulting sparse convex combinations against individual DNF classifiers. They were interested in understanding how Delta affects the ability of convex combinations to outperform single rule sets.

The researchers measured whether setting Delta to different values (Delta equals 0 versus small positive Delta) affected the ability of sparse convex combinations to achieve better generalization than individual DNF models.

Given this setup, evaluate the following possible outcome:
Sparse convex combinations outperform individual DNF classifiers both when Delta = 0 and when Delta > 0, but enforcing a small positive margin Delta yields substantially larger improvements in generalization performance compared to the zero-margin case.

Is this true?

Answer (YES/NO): NO